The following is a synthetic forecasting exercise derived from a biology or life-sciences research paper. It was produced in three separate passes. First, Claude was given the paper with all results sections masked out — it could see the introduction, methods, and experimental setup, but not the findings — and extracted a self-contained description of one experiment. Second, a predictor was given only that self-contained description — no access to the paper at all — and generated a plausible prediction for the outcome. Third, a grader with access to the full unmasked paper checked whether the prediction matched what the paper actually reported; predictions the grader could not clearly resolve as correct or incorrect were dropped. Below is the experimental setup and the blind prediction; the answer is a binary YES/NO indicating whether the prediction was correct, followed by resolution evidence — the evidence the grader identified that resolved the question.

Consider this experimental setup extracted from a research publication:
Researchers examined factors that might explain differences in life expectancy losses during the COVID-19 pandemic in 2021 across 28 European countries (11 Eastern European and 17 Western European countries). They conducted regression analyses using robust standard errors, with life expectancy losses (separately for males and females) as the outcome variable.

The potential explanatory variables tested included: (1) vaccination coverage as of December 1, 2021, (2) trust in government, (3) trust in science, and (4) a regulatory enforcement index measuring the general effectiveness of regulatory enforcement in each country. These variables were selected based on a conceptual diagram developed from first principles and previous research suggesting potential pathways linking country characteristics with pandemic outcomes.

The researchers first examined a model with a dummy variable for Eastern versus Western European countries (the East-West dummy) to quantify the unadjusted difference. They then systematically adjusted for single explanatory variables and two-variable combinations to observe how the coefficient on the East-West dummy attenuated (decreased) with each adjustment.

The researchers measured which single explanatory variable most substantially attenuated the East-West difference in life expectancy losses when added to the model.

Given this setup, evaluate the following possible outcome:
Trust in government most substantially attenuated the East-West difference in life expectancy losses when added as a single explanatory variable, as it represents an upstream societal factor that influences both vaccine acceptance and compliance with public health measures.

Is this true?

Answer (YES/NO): NO